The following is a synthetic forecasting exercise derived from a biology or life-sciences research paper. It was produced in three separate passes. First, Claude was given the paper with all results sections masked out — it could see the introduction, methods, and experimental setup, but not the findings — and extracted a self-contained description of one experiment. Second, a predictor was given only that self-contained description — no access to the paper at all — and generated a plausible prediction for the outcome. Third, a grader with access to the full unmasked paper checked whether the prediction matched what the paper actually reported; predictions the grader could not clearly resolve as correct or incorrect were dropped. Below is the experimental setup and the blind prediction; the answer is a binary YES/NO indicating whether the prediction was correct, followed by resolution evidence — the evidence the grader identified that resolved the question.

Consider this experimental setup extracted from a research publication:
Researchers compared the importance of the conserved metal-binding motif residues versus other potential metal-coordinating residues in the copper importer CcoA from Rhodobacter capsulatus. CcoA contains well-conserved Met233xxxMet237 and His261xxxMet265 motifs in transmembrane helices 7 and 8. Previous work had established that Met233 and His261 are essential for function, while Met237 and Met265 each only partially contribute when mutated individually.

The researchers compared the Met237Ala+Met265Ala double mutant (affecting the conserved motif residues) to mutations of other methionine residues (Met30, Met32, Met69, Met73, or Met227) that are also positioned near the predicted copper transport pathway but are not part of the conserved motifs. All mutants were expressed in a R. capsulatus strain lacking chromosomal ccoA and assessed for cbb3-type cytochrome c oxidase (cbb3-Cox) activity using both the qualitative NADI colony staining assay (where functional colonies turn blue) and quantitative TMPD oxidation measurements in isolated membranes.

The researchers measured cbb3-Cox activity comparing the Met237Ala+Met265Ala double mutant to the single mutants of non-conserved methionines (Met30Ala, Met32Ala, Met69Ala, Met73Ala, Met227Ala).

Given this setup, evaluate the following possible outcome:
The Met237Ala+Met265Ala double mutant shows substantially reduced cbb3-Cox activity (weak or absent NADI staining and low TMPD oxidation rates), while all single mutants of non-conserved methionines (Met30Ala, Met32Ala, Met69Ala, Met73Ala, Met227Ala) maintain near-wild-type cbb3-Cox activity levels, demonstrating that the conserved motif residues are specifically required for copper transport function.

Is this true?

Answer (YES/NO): NO